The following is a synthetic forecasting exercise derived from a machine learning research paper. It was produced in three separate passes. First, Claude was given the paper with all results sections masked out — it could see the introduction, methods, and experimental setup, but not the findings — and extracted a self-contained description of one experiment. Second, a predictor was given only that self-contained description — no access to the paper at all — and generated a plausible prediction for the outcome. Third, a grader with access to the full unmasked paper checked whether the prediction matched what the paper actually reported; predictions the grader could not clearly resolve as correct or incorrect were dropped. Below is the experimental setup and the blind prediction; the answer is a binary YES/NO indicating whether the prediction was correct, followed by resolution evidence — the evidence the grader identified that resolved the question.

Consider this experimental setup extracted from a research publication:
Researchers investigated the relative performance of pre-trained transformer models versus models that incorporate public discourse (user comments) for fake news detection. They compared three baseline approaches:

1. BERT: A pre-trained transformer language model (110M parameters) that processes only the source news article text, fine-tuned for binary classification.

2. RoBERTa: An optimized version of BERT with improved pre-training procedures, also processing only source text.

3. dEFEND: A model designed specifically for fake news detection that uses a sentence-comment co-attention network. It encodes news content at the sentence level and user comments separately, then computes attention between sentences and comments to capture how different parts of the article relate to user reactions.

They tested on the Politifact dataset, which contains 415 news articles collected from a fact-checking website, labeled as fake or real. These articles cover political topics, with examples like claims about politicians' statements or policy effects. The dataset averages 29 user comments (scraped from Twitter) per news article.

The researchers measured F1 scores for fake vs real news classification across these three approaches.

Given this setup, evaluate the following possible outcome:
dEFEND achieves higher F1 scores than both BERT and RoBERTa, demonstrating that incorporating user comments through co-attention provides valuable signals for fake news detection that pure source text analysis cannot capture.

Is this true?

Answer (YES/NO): YES